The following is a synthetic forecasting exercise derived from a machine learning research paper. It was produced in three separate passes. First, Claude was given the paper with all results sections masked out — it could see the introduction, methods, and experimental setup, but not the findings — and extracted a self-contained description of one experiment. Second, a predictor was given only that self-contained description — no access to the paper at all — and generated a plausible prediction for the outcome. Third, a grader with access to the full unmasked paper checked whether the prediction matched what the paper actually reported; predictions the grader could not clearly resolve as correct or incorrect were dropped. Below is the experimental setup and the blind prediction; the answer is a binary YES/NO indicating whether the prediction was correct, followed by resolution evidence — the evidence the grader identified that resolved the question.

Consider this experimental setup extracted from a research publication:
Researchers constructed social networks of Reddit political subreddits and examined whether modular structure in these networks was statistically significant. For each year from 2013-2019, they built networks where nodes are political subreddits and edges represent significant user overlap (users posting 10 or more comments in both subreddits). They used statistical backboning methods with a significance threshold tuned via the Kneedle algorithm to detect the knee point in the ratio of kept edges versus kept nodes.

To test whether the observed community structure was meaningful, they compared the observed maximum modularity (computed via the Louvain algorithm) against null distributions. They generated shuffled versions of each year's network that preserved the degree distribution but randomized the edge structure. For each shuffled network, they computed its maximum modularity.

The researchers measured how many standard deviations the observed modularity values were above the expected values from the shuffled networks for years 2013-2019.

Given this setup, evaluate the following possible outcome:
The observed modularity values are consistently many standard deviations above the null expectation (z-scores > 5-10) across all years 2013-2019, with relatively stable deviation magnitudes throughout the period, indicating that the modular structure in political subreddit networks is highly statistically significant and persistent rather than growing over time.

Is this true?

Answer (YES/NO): YES